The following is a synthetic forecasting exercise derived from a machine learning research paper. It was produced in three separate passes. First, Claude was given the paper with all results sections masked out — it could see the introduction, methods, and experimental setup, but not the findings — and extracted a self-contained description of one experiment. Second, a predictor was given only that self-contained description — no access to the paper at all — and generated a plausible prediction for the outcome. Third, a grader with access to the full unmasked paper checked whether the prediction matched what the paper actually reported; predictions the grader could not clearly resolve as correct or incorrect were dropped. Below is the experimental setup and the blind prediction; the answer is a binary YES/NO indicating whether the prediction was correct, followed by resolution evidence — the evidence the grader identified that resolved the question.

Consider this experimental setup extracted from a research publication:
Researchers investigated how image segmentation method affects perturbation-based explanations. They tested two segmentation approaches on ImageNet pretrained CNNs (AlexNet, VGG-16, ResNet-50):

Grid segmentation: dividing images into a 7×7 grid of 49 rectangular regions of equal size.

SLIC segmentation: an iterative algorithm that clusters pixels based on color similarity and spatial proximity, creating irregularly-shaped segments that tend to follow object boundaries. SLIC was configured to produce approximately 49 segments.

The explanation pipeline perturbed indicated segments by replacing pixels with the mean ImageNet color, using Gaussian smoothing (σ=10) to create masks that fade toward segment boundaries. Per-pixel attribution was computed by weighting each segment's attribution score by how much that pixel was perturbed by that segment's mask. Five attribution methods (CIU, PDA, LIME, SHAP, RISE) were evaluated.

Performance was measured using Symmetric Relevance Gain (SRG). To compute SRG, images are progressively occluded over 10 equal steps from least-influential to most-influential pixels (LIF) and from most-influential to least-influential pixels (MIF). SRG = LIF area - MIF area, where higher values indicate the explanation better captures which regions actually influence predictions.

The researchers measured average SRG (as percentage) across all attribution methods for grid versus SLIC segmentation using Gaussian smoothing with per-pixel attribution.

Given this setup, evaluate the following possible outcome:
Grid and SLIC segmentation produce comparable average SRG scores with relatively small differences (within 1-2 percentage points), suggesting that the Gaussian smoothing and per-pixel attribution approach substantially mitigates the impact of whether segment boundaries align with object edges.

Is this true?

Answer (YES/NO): NO